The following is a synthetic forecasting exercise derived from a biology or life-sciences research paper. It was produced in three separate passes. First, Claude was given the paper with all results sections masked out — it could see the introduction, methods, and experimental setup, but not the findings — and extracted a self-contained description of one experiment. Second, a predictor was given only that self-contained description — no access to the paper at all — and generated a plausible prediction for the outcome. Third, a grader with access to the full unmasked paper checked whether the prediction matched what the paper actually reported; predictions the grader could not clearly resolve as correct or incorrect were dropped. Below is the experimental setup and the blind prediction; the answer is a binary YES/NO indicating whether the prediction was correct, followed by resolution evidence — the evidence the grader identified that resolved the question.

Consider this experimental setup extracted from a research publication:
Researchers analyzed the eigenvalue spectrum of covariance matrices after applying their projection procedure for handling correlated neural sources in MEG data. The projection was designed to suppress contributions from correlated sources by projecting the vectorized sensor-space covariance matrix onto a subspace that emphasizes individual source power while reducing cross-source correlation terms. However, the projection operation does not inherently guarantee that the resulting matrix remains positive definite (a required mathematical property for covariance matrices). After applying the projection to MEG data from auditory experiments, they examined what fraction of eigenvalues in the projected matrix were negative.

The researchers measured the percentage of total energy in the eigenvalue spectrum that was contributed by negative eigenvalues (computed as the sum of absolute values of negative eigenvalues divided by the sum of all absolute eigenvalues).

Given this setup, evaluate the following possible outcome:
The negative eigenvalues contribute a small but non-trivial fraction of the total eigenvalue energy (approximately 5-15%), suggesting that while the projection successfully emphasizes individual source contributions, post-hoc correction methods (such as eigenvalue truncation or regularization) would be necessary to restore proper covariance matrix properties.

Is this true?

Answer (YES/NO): NO